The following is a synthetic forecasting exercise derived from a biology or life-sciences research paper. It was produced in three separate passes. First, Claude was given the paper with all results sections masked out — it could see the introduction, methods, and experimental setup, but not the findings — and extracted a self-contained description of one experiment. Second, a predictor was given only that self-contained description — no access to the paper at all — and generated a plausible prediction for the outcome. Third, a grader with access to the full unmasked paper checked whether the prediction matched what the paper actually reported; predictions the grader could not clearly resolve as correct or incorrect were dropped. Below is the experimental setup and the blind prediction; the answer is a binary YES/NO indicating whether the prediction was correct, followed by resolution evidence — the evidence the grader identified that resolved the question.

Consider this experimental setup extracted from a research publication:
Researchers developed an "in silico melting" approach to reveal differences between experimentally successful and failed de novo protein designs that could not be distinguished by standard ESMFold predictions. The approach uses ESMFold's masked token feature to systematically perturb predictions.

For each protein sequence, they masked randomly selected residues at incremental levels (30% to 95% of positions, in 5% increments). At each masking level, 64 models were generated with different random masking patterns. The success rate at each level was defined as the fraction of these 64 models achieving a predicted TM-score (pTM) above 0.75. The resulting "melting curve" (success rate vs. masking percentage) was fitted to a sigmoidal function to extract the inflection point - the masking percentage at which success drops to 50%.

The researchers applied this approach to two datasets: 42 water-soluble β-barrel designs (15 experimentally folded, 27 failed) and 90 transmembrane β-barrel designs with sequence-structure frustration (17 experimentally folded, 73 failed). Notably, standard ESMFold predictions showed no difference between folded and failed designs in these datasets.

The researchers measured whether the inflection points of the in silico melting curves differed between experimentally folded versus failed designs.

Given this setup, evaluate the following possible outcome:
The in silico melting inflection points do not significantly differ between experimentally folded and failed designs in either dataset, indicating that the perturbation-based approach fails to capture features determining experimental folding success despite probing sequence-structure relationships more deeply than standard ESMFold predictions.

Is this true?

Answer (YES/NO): NO